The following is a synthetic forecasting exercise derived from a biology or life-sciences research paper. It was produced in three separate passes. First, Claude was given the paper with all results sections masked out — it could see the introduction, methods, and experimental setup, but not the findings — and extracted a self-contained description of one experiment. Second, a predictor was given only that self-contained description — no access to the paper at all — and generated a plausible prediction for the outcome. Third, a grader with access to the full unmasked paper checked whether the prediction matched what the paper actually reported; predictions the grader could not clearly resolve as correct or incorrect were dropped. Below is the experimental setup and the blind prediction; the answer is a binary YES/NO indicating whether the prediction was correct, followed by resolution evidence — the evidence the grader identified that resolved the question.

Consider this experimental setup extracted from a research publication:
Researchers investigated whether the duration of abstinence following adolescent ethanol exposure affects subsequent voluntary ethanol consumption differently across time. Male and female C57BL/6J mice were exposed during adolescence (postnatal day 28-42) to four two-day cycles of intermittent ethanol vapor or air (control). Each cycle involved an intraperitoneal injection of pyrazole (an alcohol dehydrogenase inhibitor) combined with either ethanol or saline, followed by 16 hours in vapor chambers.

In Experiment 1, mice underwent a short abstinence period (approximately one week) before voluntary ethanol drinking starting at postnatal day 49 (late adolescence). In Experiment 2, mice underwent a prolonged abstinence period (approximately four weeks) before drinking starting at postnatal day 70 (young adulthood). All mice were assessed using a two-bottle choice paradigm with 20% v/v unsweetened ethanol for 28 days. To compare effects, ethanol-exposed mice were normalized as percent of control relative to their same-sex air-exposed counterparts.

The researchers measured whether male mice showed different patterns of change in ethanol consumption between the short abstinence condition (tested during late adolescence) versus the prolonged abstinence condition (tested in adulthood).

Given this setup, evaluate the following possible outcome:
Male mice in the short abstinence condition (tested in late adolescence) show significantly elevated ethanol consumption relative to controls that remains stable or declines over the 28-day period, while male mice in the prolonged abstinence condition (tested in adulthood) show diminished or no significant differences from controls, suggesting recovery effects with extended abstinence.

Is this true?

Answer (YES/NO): NO